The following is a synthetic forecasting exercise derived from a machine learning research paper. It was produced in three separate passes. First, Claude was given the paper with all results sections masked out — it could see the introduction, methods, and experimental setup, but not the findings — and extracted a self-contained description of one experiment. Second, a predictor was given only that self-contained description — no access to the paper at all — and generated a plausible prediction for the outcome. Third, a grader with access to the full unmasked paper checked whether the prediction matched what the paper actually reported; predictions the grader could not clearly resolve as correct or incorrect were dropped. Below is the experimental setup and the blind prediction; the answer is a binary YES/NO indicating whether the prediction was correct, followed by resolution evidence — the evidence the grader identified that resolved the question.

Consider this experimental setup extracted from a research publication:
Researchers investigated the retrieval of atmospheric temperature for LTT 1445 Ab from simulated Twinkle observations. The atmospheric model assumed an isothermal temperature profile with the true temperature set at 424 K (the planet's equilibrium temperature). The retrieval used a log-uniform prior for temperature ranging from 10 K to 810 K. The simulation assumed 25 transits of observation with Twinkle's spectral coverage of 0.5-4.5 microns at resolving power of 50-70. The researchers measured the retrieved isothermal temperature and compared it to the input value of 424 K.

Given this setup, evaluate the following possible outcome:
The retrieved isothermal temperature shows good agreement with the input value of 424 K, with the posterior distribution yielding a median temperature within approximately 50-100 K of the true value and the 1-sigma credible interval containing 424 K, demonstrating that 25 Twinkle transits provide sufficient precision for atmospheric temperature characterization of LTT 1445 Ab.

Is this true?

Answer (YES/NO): YES